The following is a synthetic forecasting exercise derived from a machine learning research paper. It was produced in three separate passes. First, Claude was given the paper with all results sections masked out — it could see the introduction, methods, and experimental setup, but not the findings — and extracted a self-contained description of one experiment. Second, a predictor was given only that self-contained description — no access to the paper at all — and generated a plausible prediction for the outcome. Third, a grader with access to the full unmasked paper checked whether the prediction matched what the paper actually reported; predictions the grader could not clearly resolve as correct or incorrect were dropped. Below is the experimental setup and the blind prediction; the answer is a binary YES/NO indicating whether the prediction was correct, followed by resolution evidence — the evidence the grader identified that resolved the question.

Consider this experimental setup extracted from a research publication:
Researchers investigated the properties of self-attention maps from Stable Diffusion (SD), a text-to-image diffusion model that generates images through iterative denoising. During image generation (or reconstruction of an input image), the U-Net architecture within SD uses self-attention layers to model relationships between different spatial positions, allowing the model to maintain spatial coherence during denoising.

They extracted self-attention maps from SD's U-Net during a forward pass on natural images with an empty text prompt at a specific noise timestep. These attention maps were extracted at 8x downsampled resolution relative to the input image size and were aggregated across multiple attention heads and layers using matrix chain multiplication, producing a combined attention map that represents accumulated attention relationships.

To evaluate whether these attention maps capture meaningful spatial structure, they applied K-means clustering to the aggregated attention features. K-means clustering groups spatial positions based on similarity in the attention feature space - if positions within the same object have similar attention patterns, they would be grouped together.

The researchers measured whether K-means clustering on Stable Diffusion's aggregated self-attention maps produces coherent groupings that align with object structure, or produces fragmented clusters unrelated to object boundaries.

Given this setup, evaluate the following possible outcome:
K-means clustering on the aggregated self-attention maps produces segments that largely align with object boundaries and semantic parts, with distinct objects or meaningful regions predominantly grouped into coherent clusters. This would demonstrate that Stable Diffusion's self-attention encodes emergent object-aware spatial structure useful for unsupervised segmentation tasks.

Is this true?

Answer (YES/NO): YES